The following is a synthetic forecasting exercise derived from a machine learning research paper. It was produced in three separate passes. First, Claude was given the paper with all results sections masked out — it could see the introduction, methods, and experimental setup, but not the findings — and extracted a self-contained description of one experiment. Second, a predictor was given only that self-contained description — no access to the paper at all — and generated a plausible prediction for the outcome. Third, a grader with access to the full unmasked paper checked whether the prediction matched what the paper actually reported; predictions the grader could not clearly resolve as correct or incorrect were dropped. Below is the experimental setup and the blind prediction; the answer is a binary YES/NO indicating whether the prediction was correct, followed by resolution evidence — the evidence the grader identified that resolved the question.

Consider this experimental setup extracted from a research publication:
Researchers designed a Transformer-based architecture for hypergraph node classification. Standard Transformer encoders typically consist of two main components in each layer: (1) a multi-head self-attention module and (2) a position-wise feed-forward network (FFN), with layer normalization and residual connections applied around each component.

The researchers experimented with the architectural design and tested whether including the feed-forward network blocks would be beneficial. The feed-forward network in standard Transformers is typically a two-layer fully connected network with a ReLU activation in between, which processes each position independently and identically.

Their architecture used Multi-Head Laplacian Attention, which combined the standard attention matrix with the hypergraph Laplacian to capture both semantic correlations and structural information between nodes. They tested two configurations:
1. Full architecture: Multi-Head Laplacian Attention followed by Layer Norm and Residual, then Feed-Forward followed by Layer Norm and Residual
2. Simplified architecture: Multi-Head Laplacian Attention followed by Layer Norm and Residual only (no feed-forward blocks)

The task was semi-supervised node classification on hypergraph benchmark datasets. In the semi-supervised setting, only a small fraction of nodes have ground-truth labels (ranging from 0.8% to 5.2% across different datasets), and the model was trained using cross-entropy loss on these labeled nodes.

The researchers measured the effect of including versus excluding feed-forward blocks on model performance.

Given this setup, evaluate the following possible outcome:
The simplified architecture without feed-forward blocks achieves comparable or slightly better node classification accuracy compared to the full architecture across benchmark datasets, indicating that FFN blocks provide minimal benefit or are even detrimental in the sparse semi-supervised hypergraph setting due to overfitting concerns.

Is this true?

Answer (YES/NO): YES